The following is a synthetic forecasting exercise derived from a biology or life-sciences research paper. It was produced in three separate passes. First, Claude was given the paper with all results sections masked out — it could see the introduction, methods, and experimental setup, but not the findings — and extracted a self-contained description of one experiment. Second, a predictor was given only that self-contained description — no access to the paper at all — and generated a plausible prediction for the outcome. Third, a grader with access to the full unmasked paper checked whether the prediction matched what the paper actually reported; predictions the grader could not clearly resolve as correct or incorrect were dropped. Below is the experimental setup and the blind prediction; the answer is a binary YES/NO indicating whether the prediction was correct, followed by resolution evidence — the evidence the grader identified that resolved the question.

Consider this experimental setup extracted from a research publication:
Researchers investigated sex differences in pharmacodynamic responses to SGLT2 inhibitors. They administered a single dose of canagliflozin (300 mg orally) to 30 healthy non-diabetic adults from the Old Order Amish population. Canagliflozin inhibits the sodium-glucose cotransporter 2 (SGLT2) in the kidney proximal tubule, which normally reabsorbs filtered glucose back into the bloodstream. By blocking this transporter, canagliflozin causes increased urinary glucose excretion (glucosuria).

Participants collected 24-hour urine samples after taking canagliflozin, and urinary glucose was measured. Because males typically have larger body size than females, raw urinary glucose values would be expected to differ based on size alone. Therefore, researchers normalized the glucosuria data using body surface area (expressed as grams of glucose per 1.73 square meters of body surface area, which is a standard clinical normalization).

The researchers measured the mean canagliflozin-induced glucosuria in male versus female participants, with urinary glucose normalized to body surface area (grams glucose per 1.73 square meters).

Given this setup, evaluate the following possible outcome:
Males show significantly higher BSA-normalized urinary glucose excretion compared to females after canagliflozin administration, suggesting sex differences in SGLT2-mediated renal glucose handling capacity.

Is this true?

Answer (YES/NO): YES